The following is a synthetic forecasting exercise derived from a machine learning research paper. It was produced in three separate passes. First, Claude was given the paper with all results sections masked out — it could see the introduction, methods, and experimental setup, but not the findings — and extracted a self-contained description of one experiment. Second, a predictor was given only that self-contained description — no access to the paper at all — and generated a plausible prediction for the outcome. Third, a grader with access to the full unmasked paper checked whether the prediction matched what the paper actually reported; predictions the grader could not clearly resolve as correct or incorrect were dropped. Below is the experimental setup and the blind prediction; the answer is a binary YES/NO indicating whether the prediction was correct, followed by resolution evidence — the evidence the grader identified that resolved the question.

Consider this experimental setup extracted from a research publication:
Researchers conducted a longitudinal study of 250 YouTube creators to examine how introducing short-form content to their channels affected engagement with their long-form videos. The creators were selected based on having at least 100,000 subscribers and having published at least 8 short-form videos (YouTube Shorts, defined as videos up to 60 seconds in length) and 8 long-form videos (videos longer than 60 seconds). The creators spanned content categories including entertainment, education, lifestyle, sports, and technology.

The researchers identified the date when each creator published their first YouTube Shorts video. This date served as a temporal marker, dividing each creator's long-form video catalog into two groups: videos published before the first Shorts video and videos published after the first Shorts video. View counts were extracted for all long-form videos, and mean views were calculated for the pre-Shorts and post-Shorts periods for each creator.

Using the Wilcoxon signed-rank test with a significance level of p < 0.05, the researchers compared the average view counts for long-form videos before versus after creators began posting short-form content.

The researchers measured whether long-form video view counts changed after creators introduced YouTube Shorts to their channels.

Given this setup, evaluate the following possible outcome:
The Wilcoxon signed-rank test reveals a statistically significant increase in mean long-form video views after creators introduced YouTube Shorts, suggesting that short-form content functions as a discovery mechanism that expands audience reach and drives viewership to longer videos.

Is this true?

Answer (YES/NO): NO